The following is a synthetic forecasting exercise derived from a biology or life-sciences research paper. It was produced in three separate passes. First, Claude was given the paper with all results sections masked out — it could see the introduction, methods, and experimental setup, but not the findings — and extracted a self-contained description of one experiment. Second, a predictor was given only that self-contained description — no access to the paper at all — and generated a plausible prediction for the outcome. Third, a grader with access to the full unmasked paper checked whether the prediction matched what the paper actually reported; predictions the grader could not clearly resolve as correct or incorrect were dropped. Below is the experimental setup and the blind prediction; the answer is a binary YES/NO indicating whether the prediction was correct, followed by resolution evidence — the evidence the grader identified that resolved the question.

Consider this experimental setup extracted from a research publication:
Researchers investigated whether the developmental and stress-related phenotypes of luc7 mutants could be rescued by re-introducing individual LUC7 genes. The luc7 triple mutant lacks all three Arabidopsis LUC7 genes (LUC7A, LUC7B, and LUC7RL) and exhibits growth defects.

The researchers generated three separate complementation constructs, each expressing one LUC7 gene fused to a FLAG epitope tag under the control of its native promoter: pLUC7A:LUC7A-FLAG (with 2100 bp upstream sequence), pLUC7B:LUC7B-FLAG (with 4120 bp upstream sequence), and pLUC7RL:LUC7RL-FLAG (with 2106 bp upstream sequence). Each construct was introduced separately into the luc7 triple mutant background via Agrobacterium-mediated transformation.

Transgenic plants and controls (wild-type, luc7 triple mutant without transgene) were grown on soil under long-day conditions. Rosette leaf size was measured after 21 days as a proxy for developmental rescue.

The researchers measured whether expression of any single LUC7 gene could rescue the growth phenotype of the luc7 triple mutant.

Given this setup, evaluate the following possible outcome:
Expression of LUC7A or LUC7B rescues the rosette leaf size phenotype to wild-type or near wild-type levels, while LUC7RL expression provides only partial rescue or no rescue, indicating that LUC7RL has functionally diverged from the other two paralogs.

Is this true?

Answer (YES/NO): NO